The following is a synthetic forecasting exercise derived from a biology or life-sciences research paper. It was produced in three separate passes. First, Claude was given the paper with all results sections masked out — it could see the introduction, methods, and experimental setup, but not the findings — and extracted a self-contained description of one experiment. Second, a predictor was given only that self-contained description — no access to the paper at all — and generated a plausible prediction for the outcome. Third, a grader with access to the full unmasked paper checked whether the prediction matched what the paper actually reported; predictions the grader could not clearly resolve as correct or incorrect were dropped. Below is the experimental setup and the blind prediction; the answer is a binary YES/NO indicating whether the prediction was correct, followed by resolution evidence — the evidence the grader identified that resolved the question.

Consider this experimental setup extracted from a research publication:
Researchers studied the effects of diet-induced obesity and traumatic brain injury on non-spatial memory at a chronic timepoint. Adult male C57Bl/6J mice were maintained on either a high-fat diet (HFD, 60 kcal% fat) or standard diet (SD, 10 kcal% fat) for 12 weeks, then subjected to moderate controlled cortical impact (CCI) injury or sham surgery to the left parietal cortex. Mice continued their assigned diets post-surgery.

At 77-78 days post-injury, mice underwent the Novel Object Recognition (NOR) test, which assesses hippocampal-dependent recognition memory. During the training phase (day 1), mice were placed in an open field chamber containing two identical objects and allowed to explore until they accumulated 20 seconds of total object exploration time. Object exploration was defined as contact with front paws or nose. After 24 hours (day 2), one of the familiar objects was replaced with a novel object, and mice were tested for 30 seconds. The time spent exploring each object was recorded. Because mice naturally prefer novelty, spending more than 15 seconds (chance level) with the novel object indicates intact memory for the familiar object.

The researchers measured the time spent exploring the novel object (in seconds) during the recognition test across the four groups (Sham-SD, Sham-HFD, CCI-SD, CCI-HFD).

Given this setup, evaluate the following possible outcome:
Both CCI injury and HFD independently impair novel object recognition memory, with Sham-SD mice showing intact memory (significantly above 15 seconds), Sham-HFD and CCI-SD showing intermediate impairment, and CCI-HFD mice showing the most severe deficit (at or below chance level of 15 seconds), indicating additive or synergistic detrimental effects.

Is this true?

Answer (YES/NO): NO